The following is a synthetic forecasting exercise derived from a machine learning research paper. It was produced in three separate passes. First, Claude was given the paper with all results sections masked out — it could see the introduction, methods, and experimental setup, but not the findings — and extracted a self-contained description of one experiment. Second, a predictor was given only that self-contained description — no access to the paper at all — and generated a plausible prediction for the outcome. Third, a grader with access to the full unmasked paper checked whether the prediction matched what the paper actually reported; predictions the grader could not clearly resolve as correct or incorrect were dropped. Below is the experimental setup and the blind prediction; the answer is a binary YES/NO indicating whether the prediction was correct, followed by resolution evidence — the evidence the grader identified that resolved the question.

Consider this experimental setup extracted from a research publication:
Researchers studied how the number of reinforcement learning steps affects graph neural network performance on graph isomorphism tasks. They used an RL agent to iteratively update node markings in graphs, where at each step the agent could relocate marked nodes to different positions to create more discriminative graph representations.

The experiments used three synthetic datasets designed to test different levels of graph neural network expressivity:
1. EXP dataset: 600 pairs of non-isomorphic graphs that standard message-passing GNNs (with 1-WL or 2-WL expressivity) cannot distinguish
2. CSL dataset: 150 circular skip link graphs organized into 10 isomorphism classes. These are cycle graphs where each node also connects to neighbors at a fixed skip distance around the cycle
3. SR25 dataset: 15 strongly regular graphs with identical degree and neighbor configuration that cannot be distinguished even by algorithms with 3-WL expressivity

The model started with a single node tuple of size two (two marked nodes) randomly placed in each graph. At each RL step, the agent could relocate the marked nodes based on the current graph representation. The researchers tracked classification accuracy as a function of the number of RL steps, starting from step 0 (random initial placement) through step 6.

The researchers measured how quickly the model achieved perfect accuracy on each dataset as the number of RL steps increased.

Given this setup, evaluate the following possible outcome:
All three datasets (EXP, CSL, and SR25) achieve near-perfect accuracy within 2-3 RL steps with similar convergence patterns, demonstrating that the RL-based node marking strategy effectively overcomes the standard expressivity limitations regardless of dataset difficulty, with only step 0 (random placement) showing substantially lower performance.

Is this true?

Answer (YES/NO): NO